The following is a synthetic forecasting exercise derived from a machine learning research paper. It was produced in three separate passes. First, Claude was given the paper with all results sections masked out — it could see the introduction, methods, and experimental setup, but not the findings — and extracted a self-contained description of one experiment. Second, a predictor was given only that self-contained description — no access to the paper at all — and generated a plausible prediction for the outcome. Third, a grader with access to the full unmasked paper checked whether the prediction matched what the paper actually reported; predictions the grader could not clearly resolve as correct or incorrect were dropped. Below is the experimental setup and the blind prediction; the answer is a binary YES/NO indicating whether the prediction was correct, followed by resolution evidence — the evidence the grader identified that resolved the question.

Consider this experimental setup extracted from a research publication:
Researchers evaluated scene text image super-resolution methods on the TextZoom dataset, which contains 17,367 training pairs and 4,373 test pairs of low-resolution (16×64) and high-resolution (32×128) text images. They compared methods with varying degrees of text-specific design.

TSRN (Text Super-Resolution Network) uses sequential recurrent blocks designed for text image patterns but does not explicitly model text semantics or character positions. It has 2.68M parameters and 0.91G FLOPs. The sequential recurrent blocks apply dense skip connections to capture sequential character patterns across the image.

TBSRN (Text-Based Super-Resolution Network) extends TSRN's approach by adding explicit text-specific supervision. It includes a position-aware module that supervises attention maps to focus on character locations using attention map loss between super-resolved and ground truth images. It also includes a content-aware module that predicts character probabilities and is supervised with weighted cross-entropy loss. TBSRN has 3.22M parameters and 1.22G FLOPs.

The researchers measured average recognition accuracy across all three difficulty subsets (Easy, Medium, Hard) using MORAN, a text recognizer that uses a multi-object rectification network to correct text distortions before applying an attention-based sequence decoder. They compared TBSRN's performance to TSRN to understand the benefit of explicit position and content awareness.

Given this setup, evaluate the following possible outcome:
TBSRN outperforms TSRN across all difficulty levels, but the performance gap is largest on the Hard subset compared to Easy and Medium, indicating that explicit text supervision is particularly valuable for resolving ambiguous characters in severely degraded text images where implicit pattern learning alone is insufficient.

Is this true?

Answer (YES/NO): NO